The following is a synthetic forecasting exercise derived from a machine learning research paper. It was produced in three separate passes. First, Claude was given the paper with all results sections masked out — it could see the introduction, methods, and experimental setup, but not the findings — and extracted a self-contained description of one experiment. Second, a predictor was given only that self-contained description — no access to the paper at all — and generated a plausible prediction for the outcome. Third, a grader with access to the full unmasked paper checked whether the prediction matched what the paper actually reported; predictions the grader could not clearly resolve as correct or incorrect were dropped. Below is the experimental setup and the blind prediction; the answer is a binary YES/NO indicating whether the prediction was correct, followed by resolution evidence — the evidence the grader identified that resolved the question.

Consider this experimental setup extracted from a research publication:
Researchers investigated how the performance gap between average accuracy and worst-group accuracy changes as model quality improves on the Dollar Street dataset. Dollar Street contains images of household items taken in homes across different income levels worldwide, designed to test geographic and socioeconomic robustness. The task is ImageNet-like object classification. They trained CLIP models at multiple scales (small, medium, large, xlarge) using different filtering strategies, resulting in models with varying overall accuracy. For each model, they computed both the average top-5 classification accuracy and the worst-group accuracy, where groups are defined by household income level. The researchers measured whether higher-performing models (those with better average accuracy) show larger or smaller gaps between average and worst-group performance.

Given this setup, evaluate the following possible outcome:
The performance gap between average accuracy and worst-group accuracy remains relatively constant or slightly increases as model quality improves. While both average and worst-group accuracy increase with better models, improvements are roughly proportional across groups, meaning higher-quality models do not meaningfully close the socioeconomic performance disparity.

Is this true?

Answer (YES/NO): YES